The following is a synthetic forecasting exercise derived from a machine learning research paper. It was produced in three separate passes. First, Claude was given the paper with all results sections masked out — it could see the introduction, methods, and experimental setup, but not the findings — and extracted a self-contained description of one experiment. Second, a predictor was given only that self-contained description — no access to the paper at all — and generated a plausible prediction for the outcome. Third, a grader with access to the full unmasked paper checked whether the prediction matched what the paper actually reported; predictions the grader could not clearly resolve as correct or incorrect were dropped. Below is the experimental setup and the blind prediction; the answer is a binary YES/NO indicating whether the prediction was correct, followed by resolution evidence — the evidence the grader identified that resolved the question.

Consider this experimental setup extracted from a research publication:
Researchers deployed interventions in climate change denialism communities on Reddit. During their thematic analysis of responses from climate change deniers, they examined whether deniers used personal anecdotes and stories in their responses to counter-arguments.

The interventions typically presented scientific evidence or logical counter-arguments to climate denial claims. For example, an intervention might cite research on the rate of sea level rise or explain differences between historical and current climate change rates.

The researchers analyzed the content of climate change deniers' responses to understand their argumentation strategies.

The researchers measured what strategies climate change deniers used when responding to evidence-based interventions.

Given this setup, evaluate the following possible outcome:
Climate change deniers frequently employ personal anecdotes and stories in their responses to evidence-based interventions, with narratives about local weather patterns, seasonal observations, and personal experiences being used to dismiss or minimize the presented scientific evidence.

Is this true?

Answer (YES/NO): NO